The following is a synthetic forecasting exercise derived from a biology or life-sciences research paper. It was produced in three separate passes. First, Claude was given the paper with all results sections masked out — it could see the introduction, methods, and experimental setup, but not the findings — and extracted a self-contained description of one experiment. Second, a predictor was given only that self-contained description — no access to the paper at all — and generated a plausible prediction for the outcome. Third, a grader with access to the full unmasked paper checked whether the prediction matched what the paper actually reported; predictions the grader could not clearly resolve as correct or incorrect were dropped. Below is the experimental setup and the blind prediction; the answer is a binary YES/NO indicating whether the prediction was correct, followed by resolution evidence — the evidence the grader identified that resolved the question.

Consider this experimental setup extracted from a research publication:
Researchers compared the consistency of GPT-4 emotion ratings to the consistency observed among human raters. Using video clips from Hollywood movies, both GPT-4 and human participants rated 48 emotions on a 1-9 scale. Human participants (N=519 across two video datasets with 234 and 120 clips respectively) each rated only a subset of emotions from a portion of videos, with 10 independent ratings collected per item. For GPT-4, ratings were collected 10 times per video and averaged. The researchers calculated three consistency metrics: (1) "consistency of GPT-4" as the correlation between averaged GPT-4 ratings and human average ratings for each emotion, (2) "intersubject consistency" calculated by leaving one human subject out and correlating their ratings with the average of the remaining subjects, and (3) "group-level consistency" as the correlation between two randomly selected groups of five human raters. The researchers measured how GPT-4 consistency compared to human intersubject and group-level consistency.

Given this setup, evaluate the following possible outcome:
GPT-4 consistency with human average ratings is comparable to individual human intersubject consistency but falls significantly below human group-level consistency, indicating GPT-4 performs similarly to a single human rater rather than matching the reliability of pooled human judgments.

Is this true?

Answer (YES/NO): NO